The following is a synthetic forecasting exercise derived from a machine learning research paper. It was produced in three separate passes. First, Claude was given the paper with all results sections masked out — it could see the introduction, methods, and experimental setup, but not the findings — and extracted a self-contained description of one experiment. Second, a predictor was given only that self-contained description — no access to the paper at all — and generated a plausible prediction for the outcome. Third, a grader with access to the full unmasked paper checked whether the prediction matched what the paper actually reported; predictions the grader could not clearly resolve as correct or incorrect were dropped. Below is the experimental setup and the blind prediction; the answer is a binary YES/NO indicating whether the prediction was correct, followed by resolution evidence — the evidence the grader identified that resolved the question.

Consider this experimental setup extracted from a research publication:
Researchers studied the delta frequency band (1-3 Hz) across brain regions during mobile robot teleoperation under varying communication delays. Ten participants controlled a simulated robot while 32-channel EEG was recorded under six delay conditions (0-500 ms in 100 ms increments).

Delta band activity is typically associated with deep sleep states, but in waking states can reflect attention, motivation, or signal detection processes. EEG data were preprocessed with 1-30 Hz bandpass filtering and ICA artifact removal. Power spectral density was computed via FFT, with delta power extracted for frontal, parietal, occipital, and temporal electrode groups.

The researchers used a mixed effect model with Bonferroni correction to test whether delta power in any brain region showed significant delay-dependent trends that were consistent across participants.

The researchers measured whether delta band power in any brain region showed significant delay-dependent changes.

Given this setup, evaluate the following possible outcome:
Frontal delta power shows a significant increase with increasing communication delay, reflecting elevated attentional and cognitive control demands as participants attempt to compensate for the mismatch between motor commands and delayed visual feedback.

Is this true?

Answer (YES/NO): NO